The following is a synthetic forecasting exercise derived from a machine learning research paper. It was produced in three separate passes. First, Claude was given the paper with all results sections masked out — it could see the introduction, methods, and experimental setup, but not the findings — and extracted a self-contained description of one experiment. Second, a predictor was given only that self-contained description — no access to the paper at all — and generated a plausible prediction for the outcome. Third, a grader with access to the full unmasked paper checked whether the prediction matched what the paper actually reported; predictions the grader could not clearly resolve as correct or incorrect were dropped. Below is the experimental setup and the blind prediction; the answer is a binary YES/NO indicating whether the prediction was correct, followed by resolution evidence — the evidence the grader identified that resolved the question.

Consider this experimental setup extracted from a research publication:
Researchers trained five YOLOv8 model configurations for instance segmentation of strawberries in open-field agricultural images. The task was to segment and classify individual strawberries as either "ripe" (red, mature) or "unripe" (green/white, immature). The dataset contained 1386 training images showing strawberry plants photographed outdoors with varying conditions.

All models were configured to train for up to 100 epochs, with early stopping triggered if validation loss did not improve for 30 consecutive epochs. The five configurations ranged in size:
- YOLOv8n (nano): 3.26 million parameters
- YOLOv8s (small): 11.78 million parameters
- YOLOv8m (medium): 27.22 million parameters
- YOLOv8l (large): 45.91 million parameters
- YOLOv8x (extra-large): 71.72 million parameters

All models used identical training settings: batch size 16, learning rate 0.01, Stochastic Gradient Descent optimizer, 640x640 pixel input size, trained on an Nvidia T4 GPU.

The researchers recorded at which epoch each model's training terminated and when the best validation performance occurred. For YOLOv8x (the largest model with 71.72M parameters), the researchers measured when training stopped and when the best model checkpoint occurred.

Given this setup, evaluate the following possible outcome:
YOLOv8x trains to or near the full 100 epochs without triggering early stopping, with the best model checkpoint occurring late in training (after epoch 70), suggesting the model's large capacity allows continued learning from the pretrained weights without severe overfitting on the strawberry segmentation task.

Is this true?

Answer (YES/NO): NO